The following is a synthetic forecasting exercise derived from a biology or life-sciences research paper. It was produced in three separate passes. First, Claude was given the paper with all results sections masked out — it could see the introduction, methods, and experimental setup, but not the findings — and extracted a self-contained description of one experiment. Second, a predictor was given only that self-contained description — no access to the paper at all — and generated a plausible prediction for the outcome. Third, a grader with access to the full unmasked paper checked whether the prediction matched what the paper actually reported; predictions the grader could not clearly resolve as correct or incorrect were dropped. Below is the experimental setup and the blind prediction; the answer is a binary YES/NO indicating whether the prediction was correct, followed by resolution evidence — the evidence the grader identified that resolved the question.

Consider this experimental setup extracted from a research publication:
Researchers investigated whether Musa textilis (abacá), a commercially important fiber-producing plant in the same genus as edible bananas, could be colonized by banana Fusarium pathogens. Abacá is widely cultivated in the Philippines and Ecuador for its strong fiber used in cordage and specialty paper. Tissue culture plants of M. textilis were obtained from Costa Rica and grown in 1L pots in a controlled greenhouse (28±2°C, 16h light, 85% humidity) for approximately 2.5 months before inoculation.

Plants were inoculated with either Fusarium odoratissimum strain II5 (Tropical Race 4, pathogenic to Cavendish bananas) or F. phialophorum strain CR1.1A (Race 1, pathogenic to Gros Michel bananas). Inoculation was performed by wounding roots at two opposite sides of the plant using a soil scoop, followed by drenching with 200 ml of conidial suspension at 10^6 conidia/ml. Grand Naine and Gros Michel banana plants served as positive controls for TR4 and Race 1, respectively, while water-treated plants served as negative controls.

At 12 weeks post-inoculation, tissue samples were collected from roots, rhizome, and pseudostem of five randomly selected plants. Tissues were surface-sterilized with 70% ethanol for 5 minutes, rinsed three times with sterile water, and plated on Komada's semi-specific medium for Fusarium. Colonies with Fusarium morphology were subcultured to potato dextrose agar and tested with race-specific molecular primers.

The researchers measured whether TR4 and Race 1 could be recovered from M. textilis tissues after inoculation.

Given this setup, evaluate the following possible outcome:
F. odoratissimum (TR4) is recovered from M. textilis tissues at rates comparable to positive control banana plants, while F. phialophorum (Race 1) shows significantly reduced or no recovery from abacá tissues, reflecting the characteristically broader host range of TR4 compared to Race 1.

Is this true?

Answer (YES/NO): NO